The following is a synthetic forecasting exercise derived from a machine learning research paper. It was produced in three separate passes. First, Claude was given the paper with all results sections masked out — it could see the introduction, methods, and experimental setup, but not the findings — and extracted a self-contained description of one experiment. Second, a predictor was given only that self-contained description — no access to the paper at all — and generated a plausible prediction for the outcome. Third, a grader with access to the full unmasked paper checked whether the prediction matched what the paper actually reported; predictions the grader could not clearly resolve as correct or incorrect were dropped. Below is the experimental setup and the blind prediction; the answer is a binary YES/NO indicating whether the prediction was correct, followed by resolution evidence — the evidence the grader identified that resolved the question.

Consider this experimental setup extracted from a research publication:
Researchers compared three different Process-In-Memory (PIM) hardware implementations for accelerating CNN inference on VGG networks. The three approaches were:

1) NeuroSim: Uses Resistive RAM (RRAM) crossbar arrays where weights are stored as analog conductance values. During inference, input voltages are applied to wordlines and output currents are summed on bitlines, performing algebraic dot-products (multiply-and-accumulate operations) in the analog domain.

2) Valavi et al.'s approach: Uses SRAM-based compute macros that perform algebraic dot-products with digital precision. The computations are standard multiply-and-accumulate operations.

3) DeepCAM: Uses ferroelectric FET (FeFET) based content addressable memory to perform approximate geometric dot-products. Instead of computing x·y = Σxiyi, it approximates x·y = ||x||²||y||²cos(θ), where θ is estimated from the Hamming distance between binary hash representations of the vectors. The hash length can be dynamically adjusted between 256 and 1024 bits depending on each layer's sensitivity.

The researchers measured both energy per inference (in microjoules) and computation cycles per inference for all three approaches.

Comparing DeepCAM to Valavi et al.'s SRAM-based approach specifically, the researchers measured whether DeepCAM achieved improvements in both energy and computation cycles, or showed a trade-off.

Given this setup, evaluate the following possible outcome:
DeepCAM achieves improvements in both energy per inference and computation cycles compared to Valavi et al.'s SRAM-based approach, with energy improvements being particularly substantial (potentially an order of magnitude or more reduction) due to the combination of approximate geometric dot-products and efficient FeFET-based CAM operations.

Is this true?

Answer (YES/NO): NO